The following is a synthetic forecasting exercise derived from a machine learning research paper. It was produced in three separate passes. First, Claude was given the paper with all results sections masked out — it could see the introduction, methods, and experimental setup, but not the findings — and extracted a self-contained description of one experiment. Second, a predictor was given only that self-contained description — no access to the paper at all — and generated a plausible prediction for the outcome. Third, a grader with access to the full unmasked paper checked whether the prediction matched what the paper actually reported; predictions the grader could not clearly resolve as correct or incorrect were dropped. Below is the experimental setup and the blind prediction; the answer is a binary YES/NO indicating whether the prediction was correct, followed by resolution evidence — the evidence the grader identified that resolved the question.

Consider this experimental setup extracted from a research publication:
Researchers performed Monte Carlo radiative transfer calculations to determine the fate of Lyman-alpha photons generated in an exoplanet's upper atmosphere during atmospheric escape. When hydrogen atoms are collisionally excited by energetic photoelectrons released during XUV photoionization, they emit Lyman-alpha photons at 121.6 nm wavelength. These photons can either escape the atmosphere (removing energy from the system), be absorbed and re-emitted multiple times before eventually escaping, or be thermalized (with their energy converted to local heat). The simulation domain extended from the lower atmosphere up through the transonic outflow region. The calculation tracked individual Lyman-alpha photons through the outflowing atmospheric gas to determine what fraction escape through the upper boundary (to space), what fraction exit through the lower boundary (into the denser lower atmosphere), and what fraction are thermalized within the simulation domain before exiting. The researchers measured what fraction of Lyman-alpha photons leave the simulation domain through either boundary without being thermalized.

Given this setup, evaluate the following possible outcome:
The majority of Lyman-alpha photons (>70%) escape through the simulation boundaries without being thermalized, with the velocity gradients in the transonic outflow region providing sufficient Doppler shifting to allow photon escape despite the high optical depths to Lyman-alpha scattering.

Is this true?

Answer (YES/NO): YES